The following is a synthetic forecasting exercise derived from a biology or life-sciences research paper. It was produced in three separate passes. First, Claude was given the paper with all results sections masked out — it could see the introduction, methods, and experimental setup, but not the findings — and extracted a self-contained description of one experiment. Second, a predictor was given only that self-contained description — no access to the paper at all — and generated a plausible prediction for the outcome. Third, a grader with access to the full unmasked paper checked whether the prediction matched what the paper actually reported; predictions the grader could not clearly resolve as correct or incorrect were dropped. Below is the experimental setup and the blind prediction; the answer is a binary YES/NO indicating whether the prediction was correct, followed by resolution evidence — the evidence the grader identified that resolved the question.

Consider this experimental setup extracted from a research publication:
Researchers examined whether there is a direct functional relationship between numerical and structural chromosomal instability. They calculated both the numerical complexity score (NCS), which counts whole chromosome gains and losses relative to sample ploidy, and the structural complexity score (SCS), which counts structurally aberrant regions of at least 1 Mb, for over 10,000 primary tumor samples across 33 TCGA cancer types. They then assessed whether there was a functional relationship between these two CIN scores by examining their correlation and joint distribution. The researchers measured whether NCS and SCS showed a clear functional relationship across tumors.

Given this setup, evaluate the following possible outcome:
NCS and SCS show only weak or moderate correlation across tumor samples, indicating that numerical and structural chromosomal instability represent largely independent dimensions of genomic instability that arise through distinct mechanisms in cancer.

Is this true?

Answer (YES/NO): YES